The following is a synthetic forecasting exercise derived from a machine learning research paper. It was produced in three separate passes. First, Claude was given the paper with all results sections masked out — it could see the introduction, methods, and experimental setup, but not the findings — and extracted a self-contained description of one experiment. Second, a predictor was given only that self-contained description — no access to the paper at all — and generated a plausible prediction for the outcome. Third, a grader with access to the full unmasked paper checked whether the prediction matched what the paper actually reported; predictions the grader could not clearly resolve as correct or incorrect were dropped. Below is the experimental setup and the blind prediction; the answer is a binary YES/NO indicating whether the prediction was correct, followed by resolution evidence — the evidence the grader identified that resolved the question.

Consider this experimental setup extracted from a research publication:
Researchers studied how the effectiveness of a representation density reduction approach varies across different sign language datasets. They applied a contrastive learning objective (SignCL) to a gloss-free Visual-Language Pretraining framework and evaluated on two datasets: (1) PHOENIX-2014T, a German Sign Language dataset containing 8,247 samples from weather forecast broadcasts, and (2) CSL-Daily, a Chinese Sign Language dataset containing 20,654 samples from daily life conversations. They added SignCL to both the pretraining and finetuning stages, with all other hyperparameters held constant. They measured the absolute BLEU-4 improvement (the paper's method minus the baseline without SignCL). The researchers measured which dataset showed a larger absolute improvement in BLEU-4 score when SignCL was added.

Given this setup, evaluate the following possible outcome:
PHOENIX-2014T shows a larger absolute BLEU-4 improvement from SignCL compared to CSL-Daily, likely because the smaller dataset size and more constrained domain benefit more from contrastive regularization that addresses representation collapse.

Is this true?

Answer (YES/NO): NO